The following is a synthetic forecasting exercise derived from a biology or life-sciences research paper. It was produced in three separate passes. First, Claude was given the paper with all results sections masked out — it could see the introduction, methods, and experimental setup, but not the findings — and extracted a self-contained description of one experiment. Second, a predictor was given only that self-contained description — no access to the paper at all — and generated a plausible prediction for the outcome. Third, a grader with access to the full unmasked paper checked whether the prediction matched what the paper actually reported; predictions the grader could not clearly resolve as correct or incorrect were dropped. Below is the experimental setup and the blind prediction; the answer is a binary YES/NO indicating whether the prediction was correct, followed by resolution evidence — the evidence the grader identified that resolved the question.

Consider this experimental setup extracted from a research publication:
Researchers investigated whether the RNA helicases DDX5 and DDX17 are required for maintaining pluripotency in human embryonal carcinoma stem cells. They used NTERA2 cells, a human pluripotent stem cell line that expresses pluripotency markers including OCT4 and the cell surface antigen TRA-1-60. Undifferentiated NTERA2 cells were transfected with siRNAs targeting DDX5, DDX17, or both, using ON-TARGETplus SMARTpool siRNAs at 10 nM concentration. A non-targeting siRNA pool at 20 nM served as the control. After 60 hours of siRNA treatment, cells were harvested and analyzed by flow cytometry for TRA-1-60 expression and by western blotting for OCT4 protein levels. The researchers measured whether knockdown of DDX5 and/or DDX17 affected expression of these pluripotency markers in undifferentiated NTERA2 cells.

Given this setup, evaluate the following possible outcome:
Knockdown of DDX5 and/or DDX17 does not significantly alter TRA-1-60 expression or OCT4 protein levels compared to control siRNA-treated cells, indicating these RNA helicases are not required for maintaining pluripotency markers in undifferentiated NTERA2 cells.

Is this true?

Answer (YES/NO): NO